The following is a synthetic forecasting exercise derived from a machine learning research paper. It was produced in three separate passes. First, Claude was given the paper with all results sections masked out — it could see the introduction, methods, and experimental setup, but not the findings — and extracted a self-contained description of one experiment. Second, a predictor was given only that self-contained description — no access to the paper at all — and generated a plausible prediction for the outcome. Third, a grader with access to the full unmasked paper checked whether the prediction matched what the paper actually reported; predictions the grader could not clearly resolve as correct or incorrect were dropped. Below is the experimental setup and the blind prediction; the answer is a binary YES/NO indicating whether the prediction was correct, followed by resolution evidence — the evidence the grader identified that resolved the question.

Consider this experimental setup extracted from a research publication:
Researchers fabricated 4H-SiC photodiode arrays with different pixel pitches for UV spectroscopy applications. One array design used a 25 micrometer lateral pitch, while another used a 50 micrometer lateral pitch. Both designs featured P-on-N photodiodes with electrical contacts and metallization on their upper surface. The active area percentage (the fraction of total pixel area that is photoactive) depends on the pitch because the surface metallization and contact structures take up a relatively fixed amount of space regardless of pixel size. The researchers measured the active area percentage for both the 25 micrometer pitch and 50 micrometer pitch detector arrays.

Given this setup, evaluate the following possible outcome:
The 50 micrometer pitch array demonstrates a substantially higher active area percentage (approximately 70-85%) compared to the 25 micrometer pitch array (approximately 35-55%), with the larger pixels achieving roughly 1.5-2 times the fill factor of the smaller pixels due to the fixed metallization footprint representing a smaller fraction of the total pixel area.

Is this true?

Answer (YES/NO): NO